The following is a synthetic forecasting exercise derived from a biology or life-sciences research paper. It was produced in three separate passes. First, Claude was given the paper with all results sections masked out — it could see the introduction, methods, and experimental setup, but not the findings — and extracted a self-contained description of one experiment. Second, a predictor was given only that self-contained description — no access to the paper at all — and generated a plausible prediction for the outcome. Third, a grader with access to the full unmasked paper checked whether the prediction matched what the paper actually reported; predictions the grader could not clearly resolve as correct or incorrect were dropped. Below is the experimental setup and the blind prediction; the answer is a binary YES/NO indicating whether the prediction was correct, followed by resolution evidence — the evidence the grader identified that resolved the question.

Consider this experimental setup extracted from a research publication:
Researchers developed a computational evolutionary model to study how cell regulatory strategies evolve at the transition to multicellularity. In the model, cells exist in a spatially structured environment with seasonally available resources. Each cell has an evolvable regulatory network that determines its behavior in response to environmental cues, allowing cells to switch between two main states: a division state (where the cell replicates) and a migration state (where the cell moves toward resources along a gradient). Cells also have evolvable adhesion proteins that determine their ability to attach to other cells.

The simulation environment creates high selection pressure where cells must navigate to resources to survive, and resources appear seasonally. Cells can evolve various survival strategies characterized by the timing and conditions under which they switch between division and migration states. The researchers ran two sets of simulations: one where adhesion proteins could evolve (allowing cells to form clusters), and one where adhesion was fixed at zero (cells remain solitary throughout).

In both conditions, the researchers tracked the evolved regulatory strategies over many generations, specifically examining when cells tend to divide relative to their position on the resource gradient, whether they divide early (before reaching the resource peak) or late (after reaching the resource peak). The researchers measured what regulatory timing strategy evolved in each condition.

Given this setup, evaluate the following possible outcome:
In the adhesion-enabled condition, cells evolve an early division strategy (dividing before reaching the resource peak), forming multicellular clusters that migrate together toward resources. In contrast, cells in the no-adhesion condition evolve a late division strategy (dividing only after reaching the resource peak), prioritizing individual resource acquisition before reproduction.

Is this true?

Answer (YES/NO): YES